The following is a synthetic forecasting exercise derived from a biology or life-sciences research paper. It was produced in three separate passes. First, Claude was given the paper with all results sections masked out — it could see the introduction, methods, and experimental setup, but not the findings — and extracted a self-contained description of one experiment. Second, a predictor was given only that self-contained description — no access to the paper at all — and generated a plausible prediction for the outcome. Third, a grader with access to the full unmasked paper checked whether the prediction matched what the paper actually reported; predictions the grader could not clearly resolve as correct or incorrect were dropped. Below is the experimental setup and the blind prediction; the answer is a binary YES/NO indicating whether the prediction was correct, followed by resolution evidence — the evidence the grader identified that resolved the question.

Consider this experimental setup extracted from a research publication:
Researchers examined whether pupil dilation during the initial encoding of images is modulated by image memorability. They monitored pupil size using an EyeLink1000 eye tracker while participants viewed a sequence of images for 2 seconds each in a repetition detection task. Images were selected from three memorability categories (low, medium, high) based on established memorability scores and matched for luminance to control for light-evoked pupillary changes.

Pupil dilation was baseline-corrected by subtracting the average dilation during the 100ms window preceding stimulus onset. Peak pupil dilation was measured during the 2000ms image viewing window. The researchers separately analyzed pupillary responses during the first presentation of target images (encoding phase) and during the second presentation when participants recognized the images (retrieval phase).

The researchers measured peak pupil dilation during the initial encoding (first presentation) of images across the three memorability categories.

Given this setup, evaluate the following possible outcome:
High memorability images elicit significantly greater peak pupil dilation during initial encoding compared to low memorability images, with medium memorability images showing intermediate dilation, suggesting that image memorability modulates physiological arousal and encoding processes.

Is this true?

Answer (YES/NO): NO